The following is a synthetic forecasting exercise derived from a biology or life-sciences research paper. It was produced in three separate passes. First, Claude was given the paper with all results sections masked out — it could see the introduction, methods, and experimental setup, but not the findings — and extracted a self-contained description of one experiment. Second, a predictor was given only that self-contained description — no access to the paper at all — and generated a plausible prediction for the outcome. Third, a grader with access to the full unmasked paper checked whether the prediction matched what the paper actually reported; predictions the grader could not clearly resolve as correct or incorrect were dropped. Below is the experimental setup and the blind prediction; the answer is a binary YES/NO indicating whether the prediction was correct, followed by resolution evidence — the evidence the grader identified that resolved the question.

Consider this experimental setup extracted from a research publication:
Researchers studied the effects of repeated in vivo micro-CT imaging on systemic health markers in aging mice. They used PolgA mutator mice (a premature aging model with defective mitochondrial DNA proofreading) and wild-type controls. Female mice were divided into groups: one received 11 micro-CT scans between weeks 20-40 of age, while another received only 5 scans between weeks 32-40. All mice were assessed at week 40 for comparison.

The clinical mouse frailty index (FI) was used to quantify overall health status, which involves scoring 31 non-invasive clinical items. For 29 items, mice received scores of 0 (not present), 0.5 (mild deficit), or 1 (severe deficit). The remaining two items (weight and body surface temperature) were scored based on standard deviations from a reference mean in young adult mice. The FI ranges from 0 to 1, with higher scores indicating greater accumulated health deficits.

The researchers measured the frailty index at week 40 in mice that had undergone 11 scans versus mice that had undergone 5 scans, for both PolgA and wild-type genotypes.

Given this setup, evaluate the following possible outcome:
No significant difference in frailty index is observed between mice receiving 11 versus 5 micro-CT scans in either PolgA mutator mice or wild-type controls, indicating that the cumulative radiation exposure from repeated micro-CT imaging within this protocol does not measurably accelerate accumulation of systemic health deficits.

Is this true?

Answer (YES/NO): YES